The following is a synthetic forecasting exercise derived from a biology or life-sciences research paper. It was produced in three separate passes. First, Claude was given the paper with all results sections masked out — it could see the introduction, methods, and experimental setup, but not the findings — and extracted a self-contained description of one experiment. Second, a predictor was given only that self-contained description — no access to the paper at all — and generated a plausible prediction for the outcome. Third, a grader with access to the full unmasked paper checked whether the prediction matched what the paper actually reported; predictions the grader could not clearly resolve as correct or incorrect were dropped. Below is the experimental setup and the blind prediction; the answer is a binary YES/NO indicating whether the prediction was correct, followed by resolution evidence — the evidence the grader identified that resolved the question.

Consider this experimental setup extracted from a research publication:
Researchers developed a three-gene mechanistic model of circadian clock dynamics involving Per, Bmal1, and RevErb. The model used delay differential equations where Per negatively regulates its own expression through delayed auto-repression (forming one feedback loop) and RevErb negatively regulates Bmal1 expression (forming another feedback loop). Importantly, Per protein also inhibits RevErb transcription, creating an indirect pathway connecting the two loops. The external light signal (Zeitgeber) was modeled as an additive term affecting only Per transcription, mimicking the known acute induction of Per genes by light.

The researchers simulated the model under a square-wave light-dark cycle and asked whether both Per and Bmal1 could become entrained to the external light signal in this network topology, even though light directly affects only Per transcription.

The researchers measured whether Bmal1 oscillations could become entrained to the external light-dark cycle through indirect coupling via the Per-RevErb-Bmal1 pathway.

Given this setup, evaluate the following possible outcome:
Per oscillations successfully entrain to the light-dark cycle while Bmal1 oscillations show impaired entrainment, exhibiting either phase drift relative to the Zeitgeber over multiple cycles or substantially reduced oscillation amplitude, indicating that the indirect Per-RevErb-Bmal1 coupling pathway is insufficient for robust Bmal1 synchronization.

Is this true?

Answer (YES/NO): NO